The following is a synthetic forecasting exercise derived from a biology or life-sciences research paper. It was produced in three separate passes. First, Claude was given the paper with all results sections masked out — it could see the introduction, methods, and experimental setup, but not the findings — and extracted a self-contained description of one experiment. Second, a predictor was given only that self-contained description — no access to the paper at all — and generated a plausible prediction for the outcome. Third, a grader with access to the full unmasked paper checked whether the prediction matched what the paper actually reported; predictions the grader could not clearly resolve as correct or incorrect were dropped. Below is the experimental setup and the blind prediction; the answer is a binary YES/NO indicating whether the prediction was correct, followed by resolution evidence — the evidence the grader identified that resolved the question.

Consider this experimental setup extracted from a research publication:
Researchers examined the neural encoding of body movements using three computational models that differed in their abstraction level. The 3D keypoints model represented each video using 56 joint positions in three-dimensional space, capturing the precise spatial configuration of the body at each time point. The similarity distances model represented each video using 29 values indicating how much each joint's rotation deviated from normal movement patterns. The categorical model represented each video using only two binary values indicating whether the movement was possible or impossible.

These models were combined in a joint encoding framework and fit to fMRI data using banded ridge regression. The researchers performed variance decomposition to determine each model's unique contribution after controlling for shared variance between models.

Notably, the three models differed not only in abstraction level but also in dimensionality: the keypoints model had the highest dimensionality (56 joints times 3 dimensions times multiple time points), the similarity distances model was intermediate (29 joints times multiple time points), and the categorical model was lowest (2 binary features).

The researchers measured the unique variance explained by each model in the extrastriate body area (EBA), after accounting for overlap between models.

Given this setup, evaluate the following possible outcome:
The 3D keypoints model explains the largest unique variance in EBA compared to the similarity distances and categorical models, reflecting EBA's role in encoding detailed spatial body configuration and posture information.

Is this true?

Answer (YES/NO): NO